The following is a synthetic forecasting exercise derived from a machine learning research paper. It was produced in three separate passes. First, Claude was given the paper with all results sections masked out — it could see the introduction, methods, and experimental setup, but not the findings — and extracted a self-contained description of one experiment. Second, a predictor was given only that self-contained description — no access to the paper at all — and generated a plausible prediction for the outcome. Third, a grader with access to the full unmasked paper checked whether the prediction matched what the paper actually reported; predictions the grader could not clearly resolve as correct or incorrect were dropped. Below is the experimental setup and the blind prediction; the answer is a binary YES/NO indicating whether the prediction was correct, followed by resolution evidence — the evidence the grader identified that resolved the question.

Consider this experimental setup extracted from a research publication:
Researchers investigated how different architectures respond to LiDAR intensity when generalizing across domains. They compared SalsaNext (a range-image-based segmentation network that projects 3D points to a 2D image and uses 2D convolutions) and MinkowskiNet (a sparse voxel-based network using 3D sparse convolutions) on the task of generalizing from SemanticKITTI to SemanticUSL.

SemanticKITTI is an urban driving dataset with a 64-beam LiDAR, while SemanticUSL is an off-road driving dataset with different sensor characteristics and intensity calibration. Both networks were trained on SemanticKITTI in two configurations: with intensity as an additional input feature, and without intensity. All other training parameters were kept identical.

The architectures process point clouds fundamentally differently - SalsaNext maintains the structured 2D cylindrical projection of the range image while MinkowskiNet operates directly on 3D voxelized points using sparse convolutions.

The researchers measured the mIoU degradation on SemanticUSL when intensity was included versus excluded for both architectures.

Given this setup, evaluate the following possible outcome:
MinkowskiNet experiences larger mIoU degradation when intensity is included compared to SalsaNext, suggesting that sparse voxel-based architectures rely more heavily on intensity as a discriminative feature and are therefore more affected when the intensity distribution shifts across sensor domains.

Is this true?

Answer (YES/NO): NO